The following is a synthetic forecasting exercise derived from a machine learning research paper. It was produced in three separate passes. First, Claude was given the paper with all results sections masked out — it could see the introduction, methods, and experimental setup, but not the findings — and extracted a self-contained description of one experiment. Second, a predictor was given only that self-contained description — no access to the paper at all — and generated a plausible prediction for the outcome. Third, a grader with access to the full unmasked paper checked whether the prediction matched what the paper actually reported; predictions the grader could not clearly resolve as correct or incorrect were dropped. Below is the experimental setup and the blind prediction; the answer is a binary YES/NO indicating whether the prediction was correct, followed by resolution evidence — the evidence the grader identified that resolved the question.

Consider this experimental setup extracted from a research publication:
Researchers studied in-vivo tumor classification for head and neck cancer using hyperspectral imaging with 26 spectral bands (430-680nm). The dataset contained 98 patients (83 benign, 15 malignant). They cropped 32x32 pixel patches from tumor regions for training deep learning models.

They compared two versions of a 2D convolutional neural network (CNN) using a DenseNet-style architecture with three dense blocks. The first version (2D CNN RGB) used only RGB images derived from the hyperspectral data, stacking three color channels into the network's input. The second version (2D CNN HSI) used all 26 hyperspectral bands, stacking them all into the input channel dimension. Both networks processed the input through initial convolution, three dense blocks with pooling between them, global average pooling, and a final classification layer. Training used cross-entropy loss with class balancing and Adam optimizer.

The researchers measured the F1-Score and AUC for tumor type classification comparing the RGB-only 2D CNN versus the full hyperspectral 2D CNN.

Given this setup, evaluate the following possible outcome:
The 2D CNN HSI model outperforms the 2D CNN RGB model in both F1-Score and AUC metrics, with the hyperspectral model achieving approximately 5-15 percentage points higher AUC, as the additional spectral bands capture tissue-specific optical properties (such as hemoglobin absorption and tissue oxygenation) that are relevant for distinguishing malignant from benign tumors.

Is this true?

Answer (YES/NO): NO